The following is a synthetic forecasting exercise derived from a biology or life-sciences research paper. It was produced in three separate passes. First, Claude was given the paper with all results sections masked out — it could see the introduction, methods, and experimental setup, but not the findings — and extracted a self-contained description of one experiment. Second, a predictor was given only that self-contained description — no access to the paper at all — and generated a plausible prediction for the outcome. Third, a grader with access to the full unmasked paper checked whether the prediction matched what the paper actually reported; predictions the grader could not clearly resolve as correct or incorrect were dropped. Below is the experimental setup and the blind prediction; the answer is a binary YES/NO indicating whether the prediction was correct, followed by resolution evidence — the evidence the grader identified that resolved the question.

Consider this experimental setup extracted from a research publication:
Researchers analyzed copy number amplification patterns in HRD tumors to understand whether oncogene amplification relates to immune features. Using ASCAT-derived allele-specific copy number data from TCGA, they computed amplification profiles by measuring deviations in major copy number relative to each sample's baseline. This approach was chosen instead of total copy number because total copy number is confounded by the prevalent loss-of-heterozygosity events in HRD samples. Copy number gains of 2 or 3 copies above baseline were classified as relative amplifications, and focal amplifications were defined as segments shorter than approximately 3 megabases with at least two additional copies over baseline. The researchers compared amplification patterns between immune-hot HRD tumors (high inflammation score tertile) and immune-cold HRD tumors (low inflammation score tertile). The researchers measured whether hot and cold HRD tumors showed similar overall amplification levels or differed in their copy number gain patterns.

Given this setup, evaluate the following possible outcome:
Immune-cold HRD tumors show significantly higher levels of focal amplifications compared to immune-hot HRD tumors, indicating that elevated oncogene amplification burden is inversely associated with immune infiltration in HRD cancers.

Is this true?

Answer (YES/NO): NO